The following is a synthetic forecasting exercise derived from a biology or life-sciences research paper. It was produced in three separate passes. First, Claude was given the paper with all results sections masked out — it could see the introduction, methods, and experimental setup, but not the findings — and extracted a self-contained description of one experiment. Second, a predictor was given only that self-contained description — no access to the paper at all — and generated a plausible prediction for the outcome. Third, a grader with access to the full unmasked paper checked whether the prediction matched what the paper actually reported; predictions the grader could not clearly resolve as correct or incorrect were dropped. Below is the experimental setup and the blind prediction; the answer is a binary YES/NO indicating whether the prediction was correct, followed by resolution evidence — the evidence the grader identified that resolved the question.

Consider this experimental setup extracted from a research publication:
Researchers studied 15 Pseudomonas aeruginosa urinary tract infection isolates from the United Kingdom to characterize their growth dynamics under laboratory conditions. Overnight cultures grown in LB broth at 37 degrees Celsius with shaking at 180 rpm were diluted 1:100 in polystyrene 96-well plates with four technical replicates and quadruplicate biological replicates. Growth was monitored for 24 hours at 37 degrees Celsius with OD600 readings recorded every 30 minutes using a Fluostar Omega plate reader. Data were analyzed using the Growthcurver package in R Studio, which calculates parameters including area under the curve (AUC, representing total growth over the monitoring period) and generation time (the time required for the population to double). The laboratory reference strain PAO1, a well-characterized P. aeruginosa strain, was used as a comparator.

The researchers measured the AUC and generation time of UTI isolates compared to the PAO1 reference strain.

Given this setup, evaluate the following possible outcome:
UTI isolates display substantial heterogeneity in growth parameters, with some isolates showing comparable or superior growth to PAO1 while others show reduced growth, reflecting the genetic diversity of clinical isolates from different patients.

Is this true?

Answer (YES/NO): YES